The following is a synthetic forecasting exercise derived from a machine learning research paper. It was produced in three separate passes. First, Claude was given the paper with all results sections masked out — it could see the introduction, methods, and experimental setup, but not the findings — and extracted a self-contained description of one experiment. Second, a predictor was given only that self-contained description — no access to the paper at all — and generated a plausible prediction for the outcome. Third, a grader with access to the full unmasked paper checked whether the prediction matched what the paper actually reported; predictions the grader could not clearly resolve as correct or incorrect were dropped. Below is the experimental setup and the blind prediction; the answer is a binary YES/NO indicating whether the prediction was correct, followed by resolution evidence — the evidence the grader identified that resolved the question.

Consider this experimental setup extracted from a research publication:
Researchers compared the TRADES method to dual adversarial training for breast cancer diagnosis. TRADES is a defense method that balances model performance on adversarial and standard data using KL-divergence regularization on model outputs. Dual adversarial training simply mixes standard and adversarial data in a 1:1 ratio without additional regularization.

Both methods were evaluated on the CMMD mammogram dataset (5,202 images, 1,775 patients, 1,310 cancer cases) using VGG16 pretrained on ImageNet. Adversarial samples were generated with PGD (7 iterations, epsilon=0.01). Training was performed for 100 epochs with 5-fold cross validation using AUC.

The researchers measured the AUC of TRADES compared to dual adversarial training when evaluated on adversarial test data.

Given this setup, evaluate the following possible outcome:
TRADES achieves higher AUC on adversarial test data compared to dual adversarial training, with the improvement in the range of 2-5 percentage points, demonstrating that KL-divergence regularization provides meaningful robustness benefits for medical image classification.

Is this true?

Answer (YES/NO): NO